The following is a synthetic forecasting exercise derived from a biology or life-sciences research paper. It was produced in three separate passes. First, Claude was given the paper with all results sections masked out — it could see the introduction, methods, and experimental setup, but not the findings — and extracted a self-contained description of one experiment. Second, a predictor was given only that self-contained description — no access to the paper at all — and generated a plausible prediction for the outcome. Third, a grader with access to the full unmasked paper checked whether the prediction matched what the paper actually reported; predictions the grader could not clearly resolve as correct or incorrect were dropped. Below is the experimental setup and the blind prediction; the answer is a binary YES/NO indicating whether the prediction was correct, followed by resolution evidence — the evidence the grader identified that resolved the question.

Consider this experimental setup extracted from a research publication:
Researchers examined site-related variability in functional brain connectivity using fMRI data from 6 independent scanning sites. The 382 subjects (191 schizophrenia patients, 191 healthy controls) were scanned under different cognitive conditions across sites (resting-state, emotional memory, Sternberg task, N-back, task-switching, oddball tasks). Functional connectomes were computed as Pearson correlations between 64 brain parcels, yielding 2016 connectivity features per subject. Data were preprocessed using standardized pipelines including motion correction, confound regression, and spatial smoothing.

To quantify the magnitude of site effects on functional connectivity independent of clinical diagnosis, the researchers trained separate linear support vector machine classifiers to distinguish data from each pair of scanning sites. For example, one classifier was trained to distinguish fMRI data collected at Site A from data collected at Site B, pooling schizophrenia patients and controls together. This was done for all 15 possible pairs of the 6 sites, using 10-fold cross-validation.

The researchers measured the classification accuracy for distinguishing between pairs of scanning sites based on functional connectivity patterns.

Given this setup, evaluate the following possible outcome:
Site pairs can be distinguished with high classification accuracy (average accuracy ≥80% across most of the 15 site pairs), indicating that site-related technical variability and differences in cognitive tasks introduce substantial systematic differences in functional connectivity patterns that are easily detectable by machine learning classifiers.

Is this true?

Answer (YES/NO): YES